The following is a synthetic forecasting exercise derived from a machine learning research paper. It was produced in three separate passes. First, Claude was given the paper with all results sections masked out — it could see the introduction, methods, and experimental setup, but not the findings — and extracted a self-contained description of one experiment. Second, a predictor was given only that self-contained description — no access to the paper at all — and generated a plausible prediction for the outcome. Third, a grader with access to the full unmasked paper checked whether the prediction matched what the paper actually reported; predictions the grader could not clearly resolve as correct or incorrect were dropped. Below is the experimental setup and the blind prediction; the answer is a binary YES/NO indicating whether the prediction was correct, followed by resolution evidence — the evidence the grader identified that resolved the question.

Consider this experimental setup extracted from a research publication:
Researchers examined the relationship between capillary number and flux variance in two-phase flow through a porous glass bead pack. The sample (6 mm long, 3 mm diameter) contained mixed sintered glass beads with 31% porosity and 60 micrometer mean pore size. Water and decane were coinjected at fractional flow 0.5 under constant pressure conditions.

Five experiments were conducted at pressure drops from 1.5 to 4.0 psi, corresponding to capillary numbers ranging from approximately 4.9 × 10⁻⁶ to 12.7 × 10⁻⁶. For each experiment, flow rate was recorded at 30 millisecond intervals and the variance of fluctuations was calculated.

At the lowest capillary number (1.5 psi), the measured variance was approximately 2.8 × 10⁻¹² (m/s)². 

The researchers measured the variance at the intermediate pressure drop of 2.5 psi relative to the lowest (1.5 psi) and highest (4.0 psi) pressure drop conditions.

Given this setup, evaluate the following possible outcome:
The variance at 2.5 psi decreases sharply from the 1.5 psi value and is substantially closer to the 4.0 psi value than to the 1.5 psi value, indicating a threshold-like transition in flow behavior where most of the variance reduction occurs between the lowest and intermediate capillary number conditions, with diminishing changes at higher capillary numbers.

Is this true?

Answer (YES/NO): NO